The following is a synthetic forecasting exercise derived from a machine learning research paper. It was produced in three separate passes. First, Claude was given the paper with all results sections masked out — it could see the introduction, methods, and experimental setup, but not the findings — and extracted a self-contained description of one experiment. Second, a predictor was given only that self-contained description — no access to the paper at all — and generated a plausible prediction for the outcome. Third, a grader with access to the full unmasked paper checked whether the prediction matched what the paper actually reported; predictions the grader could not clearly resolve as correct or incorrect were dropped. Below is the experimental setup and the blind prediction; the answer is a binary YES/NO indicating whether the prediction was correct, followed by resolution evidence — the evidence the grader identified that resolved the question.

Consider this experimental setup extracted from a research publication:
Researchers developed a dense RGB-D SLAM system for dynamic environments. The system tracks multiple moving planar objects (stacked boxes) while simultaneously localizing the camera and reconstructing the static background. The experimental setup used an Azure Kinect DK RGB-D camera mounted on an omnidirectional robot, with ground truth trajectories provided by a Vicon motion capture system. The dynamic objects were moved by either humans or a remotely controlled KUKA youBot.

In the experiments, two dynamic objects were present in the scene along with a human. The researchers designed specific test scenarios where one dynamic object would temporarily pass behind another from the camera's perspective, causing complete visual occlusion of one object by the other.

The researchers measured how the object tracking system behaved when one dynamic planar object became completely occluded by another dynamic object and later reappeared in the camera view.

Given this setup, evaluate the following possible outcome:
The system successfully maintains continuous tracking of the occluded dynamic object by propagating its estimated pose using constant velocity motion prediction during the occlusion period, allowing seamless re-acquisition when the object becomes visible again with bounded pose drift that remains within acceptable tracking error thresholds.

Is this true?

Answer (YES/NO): NO